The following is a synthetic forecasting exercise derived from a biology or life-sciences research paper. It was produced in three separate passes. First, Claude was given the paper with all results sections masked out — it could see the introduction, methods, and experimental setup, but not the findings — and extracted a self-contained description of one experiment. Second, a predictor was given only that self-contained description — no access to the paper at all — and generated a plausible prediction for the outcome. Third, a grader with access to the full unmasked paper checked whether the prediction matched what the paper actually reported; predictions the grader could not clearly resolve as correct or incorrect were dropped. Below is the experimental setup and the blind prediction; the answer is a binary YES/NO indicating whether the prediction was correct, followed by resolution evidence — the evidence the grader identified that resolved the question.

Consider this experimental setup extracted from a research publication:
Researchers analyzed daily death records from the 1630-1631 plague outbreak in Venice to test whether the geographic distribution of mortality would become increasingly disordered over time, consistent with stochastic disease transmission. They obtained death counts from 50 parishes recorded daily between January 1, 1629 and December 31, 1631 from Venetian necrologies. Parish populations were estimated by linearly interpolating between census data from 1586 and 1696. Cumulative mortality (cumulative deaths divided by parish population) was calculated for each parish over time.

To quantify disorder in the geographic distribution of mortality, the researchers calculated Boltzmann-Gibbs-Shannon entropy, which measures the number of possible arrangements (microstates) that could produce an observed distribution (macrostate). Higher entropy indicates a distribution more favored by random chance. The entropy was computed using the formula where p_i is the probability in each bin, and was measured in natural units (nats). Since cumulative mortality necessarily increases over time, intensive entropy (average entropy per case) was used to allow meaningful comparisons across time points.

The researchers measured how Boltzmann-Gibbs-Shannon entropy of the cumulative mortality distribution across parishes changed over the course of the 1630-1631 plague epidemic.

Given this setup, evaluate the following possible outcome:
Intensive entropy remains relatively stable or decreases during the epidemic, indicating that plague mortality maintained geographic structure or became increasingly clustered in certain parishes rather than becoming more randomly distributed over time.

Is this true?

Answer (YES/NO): NO